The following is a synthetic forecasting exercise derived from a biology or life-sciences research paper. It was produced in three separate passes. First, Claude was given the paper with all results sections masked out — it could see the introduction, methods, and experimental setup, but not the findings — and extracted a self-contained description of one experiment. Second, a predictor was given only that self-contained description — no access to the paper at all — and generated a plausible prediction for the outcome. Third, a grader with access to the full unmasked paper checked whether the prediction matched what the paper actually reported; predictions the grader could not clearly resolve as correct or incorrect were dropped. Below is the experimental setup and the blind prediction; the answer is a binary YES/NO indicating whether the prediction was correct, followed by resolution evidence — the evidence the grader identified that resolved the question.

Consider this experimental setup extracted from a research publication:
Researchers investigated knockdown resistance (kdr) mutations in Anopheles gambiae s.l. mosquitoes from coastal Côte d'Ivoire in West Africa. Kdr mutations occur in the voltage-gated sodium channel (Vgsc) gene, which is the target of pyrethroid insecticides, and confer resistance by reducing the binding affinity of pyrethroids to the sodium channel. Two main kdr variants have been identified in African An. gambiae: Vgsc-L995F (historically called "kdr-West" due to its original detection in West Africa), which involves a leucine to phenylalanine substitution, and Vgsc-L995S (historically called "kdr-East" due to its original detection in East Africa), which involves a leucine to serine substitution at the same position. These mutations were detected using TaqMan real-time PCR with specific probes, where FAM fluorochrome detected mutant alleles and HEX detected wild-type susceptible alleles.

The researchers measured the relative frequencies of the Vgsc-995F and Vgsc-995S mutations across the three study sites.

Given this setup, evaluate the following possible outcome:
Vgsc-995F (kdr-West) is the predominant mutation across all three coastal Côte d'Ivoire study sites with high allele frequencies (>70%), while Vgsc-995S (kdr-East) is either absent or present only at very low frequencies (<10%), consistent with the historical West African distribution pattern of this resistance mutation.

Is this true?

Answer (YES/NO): NO